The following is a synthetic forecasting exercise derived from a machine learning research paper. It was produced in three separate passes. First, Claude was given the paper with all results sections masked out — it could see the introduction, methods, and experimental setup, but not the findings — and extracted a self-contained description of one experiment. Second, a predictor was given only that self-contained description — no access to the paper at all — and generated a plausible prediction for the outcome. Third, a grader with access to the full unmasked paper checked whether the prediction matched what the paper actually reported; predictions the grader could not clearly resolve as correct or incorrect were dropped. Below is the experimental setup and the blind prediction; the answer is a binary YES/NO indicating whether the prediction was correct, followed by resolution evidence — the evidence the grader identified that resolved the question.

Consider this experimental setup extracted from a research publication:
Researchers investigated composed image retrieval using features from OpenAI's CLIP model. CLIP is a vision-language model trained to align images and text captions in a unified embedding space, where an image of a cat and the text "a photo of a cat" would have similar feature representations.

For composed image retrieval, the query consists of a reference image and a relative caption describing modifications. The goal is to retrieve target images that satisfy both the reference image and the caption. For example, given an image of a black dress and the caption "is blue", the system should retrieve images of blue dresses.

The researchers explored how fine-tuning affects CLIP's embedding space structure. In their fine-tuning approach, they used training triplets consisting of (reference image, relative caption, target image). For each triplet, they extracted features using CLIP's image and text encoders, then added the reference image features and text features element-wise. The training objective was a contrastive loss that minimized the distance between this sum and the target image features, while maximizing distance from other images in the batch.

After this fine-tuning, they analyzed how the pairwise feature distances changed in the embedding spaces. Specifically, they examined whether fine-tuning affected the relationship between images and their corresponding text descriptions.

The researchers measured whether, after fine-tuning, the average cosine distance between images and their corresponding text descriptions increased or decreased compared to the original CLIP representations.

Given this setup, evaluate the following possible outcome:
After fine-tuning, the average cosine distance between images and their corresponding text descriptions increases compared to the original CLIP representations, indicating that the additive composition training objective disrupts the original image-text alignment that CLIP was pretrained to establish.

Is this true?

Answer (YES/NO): YES